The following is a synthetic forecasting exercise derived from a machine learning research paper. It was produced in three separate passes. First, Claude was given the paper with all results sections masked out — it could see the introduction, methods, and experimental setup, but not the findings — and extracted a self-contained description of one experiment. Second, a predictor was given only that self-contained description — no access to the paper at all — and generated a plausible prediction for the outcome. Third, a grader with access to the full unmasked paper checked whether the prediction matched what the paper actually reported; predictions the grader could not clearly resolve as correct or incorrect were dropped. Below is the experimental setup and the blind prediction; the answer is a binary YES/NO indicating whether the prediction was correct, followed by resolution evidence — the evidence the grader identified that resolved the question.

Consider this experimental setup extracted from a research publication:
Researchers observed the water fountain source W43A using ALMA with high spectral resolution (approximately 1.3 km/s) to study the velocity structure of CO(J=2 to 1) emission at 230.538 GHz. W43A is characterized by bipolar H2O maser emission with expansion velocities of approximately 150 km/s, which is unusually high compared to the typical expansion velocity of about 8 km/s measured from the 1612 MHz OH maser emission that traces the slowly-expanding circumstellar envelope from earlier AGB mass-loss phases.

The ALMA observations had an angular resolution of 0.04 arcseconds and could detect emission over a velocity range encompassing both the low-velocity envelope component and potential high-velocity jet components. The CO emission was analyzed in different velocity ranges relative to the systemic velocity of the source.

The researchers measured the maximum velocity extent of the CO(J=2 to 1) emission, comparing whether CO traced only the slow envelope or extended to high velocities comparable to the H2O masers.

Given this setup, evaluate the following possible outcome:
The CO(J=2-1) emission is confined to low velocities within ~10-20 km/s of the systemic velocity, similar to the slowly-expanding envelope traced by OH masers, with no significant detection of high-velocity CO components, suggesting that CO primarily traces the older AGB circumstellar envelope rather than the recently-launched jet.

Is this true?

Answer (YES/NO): NO